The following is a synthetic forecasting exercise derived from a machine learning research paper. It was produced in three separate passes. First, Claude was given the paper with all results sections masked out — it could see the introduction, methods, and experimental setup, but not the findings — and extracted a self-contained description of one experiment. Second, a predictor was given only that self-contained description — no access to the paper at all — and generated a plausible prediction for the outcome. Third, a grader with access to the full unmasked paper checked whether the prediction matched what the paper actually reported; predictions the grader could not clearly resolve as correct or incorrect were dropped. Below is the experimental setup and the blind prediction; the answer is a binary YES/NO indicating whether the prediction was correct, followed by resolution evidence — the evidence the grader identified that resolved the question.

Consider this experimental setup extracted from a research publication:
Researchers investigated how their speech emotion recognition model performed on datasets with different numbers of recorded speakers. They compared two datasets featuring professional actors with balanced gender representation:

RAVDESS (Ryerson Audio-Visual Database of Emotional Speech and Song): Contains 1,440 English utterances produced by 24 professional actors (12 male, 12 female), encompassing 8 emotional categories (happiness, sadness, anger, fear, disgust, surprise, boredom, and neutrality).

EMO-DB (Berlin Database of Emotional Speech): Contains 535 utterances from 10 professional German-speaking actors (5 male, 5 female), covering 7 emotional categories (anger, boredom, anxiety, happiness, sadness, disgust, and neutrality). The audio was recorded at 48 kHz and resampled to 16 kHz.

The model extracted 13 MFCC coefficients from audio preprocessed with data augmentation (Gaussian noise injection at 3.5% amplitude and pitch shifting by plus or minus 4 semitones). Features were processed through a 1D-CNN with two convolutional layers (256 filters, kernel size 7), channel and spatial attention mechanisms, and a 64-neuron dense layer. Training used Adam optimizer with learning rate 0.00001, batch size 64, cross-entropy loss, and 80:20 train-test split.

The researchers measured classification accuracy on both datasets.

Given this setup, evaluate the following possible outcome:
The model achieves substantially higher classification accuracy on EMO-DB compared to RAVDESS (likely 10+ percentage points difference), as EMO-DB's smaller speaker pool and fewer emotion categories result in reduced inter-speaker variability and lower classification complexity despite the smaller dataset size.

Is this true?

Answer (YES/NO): NO